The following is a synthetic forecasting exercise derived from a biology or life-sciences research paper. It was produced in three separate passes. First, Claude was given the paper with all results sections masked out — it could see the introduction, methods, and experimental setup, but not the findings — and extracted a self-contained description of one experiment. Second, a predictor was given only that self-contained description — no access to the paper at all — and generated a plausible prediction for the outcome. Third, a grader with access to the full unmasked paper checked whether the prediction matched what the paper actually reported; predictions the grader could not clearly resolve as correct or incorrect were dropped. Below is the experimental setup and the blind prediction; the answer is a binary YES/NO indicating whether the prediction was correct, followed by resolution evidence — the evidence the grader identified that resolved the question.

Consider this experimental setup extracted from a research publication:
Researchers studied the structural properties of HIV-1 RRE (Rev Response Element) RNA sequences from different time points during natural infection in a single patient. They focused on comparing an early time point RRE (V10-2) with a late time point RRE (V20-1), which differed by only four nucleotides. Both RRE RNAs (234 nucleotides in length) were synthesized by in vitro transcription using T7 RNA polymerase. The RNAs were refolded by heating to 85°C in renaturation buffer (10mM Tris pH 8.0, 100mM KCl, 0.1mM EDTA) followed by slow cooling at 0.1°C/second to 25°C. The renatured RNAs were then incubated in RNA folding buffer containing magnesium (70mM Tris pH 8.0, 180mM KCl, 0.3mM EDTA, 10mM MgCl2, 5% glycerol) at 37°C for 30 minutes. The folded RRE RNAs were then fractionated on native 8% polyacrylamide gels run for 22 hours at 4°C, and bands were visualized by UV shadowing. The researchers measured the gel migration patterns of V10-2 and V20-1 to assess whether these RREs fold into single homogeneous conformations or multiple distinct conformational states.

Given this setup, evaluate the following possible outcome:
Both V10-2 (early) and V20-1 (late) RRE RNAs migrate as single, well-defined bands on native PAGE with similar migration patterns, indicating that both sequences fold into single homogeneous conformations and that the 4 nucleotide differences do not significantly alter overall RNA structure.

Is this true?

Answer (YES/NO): NO